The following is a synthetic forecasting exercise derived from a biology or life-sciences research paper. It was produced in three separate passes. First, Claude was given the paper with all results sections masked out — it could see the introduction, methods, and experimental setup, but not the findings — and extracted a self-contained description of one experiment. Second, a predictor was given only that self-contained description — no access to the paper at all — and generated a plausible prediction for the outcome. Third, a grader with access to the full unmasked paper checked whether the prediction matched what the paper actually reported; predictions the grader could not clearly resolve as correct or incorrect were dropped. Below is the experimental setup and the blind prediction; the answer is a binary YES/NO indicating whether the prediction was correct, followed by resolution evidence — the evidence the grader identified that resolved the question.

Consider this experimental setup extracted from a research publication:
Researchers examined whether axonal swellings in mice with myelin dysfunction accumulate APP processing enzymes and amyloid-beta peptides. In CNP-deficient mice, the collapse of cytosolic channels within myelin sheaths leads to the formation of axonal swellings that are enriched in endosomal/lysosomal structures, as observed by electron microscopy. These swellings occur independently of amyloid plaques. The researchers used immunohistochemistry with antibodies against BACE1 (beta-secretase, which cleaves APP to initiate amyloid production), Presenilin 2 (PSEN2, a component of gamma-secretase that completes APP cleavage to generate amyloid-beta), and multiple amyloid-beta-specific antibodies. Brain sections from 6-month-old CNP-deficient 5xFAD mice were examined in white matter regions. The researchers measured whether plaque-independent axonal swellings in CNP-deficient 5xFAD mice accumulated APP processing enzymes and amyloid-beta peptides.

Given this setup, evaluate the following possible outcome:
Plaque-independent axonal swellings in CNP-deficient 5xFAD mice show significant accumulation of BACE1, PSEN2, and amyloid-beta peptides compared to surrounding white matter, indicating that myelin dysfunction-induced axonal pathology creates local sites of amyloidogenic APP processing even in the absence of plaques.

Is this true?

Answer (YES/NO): YES